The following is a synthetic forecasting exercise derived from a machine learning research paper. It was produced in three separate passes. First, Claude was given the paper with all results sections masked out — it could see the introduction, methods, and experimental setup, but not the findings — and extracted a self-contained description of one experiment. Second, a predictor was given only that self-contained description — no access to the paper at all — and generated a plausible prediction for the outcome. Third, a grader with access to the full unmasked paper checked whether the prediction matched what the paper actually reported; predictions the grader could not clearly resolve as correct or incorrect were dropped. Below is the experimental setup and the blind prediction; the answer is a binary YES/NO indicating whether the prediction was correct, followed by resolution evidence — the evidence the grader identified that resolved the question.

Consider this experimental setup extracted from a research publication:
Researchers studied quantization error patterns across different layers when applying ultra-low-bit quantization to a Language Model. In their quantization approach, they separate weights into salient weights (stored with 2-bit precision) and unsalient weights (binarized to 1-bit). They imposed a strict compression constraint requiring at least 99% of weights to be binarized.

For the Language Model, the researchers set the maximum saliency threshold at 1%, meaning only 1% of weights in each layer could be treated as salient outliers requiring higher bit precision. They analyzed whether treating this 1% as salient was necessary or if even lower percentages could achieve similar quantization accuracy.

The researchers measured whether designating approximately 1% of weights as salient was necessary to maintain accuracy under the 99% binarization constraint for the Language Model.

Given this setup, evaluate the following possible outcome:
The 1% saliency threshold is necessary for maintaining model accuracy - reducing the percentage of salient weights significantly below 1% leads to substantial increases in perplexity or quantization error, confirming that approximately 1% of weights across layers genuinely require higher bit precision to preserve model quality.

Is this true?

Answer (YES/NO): YES